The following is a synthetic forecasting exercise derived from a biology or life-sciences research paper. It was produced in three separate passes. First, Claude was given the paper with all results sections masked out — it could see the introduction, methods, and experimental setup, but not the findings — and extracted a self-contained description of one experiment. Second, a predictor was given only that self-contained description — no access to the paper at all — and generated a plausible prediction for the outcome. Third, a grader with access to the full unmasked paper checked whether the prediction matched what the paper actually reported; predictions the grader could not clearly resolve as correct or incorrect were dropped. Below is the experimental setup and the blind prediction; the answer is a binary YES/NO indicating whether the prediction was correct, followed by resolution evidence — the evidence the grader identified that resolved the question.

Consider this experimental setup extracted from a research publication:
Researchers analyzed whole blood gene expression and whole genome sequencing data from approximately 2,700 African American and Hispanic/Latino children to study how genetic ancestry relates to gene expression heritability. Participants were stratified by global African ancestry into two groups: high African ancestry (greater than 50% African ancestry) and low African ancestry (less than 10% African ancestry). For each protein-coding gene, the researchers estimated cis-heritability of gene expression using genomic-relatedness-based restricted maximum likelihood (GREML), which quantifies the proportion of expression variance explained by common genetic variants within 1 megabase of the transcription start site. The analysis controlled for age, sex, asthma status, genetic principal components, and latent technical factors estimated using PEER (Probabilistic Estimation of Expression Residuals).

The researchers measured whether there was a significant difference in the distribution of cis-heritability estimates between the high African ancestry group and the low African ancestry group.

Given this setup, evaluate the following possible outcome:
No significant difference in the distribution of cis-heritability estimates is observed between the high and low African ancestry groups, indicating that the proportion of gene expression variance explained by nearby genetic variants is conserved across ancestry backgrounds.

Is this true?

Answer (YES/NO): NO